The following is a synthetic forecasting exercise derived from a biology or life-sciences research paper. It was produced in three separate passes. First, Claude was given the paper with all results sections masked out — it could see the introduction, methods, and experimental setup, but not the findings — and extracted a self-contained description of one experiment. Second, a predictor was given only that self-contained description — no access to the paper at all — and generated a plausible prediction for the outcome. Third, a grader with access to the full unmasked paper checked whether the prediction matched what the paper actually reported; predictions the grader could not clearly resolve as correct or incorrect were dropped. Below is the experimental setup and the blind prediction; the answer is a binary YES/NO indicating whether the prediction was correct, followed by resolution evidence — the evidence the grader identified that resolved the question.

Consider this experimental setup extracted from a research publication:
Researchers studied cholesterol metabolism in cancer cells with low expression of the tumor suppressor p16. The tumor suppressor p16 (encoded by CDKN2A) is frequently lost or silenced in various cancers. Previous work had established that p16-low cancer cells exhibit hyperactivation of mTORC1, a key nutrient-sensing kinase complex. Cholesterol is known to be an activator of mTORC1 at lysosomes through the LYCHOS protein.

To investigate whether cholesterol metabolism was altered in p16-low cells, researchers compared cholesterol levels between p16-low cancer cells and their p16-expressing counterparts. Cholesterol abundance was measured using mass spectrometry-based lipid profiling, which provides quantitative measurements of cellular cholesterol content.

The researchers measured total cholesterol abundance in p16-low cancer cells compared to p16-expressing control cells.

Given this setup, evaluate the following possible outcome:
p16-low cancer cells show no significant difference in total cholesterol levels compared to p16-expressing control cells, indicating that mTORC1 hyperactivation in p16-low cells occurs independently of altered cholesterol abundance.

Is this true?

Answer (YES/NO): NO